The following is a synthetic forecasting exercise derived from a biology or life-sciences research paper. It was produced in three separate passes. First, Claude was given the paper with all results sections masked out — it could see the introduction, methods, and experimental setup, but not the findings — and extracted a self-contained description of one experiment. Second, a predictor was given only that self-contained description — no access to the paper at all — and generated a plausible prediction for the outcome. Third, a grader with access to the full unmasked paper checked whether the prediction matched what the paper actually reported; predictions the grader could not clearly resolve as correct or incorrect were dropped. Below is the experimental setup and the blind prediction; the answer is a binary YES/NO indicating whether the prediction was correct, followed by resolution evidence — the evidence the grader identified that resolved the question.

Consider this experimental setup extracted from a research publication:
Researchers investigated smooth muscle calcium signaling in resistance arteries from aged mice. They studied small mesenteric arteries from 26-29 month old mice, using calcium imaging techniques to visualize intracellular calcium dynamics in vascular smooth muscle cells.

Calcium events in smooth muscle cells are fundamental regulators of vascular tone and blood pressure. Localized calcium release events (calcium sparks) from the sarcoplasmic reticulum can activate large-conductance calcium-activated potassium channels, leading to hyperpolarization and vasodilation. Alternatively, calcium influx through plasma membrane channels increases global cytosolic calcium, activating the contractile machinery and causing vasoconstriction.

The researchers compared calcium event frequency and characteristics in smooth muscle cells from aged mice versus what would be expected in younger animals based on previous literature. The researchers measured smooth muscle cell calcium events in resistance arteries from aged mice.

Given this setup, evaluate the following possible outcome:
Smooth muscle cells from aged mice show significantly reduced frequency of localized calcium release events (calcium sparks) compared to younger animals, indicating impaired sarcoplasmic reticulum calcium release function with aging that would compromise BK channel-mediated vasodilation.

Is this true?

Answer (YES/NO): NO